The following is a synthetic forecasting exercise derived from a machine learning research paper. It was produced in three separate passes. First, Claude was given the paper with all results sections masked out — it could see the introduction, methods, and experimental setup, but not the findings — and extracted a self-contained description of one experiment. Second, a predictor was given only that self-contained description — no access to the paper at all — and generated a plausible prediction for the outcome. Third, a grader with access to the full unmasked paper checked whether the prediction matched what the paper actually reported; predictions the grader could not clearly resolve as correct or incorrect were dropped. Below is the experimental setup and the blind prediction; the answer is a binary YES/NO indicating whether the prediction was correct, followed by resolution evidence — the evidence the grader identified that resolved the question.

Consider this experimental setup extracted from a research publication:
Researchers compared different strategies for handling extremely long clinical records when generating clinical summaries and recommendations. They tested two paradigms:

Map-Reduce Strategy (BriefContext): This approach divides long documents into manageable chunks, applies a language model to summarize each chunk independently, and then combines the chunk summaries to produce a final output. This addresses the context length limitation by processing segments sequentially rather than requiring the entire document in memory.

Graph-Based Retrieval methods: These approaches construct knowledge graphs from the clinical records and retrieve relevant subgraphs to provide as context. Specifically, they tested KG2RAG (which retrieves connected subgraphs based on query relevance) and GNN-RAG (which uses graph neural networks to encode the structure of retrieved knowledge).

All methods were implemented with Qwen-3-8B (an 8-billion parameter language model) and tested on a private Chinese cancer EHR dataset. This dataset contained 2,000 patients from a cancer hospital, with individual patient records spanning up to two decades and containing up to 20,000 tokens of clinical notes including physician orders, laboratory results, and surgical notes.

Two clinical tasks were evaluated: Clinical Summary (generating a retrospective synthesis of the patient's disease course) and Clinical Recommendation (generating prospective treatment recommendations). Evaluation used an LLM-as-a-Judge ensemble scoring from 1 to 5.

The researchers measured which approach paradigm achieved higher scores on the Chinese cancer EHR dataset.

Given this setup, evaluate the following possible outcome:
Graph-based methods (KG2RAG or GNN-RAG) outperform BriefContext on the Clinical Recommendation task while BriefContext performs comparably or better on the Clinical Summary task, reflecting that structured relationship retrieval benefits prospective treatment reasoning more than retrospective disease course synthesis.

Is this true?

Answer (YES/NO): NO